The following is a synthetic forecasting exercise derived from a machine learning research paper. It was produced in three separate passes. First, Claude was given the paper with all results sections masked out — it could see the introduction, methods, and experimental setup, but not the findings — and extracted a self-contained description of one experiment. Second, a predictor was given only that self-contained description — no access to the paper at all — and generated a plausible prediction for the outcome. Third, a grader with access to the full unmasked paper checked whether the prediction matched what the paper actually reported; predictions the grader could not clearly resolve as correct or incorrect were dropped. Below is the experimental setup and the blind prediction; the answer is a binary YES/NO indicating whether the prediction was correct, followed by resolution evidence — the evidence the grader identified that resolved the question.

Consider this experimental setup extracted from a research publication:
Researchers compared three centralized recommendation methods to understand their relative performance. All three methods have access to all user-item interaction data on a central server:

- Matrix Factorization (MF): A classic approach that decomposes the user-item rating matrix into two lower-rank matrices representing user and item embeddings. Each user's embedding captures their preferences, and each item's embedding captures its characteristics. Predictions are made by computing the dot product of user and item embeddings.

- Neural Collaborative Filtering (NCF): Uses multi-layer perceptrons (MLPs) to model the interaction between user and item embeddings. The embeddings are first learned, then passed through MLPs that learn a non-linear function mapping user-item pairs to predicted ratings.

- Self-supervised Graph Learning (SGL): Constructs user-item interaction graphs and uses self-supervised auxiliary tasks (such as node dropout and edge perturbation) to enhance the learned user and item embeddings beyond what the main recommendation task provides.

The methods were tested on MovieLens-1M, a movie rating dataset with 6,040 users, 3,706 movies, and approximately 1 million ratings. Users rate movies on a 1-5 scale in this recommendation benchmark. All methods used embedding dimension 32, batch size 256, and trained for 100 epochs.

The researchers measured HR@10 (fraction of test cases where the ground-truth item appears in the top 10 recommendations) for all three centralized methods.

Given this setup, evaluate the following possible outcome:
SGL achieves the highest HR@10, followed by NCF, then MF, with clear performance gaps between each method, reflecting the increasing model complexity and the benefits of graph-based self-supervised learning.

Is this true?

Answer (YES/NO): NO